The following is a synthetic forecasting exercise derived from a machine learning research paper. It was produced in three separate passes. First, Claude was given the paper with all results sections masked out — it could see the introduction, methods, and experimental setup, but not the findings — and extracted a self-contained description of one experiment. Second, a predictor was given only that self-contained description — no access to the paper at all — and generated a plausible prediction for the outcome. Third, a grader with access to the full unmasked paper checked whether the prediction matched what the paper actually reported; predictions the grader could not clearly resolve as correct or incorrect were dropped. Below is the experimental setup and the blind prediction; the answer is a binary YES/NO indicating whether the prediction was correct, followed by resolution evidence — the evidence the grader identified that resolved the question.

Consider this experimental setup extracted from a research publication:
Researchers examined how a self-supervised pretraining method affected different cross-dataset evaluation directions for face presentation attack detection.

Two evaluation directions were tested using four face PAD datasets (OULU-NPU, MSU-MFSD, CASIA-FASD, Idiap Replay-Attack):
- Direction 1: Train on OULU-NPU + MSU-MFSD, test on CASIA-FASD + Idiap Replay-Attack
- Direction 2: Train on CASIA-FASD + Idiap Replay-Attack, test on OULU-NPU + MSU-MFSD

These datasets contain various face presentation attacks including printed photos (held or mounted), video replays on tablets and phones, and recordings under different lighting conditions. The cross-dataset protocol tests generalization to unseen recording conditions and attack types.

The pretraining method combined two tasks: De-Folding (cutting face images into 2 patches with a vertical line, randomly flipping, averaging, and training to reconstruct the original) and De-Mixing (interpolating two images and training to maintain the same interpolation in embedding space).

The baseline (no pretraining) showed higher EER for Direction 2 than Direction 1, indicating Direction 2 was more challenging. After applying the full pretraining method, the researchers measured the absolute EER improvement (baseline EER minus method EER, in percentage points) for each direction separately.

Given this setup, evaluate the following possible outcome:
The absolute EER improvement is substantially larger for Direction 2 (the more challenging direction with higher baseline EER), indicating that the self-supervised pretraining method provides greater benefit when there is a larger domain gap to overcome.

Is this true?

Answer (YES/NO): YES